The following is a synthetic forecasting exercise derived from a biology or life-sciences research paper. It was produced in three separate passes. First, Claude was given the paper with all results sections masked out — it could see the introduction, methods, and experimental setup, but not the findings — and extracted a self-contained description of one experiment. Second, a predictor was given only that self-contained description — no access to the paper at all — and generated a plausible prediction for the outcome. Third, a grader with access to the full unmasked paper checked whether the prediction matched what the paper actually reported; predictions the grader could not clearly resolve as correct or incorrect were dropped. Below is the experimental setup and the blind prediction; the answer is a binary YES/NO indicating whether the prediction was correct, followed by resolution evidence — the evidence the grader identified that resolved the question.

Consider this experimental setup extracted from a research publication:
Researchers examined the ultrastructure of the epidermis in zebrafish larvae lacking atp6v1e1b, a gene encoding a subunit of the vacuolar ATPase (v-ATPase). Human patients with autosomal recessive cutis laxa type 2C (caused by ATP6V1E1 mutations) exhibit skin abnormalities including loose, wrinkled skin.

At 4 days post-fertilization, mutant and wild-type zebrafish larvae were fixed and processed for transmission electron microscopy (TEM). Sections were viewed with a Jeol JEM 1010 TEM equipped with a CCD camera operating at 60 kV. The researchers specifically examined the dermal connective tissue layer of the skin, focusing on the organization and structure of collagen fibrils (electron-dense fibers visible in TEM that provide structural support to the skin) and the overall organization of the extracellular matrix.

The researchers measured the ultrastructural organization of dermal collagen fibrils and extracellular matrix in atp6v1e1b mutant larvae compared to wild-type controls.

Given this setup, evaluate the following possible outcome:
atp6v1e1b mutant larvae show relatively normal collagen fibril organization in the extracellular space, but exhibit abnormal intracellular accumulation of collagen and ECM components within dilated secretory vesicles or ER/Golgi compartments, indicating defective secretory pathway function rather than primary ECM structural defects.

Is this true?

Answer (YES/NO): NO